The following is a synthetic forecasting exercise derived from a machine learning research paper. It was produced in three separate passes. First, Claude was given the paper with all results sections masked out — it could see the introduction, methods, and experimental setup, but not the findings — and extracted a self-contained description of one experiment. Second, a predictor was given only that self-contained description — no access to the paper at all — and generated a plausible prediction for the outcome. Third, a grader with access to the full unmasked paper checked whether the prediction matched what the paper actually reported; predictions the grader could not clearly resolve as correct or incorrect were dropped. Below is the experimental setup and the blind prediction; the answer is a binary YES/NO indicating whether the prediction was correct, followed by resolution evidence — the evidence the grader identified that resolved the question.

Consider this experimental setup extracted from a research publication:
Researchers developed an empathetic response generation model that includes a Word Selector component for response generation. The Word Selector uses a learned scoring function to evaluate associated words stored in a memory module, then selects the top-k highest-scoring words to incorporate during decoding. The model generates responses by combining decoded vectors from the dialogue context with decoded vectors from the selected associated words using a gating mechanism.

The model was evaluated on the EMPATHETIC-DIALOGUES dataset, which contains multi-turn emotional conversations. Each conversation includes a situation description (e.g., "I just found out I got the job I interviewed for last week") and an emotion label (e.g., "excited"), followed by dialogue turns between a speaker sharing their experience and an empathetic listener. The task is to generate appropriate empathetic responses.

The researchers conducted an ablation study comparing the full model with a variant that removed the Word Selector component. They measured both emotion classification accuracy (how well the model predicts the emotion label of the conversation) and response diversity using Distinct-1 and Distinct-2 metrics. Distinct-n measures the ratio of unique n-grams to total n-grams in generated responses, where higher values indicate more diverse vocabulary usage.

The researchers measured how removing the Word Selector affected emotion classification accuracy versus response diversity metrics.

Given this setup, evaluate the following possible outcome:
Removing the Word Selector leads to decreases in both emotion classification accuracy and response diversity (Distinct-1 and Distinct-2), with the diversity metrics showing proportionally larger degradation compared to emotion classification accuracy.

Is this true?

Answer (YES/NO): YES